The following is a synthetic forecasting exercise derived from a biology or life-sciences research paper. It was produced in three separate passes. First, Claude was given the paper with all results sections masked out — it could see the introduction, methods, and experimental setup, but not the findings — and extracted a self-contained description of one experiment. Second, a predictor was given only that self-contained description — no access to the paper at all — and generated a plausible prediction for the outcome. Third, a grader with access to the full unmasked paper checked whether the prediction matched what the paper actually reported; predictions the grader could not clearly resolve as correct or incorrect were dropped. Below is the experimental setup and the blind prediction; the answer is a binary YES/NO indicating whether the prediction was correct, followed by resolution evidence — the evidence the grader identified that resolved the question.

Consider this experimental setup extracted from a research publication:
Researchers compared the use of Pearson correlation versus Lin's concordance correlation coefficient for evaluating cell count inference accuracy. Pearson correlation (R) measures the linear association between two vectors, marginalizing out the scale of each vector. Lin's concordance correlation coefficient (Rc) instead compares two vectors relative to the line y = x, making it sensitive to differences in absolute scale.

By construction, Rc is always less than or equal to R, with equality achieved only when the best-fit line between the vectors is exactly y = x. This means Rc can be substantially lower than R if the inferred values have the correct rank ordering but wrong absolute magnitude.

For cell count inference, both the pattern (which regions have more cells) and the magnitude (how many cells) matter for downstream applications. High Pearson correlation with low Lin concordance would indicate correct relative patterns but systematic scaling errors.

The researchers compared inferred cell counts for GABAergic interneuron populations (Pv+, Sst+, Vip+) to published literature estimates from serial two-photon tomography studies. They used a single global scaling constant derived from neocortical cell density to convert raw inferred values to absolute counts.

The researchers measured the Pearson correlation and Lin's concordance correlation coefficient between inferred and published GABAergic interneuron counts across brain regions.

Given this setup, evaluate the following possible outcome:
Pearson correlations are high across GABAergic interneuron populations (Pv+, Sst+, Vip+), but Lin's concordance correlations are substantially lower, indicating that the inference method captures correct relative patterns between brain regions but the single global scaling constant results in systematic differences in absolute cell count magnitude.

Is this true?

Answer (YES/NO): NO